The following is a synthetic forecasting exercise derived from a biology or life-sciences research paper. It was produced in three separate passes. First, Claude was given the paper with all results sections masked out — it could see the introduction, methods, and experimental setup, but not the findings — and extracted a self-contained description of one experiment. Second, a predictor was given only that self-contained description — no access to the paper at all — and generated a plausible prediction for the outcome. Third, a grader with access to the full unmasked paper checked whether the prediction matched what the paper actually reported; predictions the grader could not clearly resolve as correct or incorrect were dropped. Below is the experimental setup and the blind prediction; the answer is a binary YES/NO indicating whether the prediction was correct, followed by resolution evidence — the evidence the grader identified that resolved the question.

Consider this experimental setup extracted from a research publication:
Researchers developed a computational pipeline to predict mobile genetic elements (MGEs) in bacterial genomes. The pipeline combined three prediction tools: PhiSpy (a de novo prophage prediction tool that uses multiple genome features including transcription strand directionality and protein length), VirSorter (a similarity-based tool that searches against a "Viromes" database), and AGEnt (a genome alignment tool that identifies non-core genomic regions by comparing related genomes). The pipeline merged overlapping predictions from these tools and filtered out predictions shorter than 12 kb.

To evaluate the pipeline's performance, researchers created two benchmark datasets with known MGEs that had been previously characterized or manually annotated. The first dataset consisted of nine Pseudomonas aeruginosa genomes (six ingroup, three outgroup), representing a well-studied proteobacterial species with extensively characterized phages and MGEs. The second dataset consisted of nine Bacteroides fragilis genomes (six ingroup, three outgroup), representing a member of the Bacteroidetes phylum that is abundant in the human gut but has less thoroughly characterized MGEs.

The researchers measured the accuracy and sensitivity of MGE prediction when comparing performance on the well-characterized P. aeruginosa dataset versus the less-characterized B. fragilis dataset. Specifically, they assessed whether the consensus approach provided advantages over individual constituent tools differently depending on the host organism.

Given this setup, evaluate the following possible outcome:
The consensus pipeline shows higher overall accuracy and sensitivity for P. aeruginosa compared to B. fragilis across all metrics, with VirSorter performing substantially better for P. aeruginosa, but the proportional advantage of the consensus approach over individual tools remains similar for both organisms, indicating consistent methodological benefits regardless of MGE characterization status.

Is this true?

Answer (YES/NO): NO